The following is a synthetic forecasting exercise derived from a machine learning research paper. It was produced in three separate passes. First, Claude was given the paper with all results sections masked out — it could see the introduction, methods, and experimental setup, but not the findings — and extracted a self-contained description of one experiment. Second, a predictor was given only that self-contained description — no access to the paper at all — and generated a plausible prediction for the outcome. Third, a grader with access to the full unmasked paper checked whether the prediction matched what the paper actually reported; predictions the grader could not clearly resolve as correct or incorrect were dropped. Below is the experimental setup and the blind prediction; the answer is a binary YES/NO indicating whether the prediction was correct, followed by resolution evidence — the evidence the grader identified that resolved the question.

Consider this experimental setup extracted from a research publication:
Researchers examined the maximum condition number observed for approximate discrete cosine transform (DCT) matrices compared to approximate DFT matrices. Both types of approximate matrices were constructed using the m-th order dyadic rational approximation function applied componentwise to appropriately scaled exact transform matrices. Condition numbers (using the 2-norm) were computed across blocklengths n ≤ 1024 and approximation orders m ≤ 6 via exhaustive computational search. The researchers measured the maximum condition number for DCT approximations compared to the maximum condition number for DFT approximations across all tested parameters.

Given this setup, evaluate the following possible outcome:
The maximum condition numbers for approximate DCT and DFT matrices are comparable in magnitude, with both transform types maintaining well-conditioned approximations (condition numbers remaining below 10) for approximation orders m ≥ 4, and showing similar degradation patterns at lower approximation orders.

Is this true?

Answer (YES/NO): YES